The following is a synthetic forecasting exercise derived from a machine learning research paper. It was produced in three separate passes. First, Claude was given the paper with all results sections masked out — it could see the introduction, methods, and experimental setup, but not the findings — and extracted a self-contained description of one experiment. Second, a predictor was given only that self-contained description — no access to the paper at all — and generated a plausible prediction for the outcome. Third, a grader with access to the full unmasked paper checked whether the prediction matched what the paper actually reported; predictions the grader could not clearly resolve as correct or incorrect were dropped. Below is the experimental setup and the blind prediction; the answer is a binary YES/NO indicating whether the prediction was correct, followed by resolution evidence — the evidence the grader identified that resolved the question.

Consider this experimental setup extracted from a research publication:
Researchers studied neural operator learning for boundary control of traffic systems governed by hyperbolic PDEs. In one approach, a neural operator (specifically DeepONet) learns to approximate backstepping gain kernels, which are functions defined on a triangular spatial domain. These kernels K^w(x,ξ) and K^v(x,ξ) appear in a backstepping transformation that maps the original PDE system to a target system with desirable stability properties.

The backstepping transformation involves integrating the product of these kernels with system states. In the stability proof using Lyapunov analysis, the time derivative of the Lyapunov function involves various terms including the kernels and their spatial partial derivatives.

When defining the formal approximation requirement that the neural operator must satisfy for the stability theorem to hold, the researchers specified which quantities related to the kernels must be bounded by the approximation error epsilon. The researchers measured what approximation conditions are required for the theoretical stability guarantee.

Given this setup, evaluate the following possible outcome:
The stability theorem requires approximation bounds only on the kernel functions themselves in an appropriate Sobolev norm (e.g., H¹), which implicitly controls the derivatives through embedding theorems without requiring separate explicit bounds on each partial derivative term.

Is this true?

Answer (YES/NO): NO